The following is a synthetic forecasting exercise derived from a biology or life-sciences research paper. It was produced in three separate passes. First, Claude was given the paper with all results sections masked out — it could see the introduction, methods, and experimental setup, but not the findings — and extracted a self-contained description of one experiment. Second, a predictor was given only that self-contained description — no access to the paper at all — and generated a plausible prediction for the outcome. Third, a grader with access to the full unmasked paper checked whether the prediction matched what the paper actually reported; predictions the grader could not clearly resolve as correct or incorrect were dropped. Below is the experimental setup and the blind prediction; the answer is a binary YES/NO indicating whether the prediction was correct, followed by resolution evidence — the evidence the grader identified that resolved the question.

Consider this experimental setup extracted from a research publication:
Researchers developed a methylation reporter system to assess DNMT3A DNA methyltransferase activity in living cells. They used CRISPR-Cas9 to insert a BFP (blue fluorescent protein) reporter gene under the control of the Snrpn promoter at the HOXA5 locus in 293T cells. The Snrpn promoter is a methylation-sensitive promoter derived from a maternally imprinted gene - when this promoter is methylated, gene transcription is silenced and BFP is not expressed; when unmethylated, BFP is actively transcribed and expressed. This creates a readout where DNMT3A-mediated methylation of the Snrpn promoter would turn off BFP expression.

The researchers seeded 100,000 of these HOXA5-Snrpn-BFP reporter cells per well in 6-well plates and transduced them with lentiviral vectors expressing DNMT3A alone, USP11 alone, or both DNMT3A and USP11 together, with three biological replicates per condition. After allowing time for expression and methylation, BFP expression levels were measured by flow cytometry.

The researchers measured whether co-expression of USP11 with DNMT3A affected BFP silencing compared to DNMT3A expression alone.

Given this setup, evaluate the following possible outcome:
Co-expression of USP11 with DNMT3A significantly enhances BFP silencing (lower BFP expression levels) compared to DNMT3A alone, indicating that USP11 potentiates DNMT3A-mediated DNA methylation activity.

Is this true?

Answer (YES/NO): YES